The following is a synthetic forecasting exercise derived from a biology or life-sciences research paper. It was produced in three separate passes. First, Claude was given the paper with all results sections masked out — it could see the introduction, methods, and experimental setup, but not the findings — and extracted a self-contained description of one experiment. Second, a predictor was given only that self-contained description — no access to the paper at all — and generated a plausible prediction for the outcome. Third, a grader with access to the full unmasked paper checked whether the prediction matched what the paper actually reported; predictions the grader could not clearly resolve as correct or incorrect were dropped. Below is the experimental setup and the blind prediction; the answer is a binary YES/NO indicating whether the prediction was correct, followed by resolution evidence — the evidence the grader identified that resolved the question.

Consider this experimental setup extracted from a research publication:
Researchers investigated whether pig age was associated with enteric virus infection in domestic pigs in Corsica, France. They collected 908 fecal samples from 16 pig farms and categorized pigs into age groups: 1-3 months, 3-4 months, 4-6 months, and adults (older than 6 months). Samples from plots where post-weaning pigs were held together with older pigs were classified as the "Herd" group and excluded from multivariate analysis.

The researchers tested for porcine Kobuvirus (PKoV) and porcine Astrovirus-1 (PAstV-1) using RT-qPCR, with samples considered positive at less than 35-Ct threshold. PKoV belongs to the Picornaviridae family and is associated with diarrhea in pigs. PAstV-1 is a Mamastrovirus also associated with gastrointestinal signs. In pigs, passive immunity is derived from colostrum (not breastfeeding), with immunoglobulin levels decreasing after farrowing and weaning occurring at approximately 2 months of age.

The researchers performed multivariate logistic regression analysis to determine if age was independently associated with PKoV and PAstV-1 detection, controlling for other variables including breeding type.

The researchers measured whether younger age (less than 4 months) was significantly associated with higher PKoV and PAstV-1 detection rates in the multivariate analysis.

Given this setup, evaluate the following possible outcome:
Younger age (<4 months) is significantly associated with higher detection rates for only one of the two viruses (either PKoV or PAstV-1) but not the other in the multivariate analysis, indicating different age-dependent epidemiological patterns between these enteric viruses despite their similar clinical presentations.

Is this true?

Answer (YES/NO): NO